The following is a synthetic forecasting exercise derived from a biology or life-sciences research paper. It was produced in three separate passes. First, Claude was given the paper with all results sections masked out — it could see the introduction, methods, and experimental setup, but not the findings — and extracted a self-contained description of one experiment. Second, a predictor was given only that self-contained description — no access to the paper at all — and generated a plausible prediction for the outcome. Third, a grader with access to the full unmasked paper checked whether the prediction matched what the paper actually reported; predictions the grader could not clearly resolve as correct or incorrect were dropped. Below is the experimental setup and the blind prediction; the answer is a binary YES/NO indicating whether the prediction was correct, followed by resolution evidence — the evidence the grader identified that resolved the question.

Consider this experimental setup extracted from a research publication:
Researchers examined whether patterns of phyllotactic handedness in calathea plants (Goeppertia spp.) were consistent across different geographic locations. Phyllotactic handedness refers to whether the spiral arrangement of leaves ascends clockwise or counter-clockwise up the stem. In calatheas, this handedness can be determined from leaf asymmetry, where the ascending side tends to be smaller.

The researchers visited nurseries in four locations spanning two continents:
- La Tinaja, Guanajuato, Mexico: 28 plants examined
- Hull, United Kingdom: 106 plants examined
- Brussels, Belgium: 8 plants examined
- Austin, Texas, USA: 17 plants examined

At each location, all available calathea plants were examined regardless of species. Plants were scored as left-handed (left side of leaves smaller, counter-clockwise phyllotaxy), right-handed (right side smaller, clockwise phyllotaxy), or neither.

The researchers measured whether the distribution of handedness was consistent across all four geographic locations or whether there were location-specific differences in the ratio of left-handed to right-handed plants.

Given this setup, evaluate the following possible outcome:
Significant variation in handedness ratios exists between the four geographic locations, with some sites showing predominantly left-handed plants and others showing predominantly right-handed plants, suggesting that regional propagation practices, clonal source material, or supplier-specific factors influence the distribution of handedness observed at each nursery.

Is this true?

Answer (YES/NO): NO